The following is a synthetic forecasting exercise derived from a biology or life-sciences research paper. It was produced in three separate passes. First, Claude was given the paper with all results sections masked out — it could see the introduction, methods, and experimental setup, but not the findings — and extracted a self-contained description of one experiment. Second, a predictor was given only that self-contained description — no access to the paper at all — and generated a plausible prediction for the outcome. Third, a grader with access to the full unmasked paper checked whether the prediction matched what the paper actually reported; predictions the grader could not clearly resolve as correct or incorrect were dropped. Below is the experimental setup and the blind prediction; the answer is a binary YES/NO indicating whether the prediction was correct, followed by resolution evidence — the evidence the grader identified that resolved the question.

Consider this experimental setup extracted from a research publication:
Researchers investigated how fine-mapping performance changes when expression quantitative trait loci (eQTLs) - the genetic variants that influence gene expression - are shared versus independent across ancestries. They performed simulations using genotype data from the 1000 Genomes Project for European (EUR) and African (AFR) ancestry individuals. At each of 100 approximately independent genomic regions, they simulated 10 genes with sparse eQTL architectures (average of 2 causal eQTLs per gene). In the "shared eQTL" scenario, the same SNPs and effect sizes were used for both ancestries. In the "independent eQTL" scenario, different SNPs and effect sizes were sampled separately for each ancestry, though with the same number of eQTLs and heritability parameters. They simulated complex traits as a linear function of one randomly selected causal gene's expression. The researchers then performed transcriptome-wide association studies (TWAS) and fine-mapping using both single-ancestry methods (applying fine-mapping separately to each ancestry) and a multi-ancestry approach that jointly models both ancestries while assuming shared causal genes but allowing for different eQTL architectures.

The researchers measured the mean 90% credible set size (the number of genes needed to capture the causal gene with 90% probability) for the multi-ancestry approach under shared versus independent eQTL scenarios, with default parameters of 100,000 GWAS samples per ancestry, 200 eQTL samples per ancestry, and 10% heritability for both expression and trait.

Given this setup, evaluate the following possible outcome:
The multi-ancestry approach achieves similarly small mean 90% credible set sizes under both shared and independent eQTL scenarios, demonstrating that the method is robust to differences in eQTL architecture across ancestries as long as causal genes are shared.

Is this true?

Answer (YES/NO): YES